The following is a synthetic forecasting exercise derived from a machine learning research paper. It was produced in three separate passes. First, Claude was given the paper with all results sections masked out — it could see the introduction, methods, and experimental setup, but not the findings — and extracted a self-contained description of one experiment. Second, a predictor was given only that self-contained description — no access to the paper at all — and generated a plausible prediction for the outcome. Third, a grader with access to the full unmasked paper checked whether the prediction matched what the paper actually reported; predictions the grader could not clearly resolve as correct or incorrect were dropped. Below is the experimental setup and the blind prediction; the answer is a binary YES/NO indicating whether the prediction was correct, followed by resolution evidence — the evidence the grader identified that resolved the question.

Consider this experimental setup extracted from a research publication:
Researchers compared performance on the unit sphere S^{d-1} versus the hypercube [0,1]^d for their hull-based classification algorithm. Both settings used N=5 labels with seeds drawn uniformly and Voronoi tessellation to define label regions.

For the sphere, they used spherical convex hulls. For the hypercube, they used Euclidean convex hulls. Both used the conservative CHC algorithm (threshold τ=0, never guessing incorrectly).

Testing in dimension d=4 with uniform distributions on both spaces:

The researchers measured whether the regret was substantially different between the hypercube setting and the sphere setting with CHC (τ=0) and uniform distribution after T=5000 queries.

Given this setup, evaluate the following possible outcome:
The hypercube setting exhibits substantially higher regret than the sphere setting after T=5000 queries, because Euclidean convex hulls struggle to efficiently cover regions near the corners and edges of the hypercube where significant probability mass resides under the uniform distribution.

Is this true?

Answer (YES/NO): YES